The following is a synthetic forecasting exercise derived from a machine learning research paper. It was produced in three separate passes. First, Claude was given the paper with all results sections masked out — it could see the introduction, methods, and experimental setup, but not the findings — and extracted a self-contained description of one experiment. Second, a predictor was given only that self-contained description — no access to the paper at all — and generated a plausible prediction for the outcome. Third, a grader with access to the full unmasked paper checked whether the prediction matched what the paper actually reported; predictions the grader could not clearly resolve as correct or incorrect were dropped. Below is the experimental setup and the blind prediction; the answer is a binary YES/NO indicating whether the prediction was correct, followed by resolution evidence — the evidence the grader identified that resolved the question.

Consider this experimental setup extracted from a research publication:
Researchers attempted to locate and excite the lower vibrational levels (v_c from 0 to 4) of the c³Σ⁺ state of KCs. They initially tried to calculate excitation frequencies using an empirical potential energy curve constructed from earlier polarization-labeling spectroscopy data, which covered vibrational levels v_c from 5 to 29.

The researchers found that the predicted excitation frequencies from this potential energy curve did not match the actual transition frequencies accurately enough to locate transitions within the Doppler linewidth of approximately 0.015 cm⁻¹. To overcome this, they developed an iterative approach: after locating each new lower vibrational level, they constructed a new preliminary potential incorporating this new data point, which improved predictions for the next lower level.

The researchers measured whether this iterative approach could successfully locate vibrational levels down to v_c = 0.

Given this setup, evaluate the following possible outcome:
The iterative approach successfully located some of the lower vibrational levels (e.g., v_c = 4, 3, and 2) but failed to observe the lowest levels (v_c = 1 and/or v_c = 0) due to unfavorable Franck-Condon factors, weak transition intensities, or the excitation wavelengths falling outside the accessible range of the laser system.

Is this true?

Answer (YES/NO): NO